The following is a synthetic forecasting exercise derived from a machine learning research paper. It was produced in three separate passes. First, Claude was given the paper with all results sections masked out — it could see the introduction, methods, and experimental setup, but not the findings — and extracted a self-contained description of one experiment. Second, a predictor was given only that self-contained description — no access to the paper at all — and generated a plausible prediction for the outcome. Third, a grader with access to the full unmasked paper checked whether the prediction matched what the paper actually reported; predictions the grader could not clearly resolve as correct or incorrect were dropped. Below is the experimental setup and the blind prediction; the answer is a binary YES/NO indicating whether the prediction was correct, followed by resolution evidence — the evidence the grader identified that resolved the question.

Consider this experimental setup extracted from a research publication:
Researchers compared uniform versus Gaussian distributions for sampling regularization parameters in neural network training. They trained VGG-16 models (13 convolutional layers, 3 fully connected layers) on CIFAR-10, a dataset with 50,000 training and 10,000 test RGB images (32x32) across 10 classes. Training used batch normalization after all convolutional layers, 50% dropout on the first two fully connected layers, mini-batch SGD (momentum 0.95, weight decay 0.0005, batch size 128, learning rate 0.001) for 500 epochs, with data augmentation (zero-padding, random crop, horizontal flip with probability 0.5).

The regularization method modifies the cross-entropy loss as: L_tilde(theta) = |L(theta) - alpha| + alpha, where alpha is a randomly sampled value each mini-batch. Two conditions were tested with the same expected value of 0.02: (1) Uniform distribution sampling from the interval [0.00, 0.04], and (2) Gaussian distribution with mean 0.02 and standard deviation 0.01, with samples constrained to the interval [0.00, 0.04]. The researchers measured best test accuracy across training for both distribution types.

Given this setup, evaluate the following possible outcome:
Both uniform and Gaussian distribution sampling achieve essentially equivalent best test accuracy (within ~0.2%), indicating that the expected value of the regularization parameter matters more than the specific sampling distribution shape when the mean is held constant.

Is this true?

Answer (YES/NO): YES